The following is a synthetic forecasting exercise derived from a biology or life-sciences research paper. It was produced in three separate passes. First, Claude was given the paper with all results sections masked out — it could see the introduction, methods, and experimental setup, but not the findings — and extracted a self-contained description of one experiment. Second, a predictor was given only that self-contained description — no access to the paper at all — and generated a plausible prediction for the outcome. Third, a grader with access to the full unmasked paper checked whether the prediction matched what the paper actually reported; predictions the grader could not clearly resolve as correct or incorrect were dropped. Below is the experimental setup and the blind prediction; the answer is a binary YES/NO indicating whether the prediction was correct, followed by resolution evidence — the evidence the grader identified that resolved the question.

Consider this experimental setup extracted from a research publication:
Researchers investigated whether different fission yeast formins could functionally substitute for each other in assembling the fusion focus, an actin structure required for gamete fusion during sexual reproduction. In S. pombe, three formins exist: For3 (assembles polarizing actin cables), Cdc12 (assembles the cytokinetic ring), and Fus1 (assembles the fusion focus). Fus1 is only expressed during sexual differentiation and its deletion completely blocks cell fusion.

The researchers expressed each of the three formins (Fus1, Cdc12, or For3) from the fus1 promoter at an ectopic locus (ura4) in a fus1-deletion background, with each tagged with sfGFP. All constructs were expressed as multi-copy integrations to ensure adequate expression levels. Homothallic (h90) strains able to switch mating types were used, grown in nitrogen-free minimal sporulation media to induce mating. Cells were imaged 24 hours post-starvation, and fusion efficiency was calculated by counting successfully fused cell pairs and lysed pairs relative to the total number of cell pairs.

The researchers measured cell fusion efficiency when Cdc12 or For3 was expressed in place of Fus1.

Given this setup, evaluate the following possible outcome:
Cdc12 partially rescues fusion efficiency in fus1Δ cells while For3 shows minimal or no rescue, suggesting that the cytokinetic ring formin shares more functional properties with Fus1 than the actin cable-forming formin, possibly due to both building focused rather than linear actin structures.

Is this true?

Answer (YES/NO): NO